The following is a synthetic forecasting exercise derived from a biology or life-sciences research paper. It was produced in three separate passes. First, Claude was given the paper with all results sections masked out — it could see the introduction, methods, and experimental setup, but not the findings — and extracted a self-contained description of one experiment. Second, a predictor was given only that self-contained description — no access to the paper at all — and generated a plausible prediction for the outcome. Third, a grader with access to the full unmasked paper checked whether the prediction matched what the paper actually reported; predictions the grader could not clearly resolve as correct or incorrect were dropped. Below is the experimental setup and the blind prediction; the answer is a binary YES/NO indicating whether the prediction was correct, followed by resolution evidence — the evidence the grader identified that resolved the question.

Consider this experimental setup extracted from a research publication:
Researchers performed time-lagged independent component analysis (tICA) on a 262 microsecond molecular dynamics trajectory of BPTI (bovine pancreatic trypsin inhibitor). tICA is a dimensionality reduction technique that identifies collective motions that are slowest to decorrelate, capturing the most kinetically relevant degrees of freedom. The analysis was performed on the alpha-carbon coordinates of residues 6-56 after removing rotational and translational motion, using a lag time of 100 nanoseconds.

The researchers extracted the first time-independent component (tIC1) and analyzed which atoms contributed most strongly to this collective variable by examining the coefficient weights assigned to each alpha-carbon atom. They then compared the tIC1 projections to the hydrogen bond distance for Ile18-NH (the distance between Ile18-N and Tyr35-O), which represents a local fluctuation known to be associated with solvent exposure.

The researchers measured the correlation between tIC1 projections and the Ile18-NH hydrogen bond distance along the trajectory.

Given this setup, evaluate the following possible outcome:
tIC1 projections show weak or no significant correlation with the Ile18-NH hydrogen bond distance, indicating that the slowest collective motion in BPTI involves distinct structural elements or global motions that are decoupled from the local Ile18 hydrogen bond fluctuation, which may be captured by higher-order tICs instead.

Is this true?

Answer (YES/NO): NO